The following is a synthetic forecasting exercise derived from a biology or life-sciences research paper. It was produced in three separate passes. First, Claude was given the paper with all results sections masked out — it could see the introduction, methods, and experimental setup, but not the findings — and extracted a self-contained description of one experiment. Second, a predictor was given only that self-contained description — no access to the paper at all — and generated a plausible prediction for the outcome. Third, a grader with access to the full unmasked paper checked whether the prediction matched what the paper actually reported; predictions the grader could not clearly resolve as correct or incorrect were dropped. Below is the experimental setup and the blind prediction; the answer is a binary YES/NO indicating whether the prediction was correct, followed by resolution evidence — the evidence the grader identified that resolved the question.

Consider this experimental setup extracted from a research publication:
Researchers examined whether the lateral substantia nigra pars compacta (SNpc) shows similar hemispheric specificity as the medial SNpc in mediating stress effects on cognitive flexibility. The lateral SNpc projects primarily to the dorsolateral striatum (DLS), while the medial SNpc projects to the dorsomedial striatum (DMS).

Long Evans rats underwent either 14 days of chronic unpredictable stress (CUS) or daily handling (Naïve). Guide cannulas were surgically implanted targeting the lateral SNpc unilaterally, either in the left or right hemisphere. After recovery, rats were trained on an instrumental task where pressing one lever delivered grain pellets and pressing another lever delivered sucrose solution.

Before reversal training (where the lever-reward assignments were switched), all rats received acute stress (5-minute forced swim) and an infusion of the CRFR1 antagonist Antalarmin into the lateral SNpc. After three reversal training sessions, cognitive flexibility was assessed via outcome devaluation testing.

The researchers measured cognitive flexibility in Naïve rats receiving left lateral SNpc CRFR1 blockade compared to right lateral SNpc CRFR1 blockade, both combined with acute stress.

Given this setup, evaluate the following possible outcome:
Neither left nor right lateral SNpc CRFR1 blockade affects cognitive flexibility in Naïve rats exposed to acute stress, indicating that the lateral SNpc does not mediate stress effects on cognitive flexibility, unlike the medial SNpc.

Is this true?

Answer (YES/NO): NO